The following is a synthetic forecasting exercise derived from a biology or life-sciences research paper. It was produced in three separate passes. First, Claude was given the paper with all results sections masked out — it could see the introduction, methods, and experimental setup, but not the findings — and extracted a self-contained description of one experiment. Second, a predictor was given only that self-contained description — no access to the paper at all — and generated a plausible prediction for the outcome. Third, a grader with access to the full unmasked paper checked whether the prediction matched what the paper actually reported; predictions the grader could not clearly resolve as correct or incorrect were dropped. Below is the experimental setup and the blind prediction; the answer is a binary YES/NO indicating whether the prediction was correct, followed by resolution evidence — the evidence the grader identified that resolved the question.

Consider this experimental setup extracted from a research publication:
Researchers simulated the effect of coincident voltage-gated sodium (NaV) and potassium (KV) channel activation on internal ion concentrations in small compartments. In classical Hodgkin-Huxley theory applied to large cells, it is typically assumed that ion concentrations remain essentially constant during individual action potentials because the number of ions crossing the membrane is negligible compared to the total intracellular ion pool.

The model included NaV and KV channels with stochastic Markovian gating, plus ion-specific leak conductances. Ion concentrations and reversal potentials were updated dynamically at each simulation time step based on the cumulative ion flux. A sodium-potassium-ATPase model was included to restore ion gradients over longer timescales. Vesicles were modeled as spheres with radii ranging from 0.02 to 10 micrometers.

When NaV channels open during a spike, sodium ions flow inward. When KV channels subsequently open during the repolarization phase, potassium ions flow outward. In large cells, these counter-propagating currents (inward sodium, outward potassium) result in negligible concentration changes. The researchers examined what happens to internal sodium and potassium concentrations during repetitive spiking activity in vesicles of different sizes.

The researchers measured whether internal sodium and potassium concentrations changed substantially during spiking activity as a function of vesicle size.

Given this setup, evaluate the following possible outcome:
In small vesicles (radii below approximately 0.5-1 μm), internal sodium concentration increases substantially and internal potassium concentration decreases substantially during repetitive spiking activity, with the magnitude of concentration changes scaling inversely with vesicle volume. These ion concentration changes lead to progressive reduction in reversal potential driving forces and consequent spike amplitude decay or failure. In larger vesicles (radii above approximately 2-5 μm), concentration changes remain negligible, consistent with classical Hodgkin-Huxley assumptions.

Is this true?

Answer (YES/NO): YES